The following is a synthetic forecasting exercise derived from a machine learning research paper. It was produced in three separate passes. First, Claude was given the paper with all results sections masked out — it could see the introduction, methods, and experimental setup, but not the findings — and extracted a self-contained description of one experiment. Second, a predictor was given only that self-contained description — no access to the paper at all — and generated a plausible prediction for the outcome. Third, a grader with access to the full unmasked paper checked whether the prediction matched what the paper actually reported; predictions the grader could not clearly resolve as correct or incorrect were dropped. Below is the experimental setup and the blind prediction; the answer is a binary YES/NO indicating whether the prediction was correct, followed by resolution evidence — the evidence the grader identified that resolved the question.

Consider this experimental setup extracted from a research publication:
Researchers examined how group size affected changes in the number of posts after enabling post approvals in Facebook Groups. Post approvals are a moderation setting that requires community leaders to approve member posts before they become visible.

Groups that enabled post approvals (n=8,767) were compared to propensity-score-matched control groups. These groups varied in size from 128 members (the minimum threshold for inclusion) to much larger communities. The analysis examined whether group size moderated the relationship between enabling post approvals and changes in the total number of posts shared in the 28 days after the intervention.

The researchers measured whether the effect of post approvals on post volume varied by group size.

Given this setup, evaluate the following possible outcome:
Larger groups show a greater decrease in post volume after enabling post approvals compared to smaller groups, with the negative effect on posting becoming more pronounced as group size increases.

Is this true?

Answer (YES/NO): YES